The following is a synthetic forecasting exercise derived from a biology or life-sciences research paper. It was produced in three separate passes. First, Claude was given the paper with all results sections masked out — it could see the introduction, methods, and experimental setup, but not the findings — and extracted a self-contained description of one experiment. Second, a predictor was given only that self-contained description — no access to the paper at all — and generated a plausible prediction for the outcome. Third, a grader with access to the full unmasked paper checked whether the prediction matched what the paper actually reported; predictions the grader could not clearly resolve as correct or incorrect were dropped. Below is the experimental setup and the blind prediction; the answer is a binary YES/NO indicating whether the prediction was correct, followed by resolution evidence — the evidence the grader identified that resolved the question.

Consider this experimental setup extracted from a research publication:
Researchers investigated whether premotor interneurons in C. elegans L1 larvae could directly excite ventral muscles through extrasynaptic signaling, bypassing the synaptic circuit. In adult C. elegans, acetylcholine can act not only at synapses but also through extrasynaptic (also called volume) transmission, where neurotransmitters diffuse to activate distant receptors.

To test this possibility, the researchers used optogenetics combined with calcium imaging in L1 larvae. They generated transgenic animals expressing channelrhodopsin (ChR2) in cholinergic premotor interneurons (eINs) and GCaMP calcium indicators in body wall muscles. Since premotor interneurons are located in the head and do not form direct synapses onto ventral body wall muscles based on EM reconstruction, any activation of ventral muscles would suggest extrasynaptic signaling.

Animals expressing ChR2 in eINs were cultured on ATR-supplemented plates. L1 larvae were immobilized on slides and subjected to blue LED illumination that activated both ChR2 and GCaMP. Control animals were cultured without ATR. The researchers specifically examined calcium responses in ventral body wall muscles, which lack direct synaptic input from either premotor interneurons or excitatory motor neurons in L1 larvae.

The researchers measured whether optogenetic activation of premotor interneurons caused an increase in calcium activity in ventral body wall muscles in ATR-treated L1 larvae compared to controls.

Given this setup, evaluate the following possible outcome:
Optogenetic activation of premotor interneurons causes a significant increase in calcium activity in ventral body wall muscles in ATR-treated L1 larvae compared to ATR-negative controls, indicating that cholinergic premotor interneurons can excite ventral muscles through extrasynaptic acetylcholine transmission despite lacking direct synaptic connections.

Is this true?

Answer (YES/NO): YES